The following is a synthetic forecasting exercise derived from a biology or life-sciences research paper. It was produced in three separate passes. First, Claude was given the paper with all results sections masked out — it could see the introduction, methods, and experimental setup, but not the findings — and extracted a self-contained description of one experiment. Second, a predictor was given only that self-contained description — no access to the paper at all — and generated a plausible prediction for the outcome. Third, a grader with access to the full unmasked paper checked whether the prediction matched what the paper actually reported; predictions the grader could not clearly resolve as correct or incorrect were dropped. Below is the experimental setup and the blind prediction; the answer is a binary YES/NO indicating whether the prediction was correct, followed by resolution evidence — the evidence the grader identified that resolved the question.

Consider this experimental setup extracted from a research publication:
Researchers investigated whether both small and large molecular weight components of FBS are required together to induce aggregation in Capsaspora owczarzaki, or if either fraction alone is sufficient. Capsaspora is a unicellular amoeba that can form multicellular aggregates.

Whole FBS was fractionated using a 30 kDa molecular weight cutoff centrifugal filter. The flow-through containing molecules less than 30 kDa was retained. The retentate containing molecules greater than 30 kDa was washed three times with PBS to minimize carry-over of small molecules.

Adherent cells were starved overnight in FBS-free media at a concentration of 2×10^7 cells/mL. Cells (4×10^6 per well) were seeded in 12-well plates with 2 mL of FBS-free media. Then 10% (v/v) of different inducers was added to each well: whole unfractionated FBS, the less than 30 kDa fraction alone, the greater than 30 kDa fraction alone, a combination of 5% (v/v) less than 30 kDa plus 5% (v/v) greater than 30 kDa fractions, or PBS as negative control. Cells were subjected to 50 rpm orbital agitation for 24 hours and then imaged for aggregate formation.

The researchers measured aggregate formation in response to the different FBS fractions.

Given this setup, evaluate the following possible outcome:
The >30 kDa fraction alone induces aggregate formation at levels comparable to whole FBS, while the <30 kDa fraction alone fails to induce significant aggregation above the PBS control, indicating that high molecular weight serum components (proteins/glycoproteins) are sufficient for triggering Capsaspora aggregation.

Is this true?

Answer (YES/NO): NO